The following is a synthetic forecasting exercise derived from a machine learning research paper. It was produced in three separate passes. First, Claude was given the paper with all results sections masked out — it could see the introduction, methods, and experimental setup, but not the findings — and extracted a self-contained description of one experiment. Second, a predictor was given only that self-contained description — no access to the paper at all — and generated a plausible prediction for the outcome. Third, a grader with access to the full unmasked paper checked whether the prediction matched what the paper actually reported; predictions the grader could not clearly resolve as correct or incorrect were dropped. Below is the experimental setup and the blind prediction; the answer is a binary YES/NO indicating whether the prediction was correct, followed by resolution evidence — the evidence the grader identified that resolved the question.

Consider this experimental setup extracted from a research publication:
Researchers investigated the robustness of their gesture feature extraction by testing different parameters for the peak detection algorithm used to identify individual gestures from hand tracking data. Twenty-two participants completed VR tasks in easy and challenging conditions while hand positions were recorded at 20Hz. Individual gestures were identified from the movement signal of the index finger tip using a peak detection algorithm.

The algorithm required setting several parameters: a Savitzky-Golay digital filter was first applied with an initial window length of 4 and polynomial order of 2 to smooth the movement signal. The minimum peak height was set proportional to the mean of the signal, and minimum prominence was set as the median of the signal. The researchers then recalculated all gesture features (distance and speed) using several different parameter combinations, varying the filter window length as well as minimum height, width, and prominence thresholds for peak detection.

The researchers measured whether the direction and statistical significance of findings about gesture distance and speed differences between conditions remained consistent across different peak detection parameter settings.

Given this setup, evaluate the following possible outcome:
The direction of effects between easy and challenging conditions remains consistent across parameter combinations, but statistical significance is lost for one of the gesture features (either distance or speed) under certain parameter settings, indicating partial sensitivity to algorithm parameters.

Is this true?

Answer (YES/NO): NO